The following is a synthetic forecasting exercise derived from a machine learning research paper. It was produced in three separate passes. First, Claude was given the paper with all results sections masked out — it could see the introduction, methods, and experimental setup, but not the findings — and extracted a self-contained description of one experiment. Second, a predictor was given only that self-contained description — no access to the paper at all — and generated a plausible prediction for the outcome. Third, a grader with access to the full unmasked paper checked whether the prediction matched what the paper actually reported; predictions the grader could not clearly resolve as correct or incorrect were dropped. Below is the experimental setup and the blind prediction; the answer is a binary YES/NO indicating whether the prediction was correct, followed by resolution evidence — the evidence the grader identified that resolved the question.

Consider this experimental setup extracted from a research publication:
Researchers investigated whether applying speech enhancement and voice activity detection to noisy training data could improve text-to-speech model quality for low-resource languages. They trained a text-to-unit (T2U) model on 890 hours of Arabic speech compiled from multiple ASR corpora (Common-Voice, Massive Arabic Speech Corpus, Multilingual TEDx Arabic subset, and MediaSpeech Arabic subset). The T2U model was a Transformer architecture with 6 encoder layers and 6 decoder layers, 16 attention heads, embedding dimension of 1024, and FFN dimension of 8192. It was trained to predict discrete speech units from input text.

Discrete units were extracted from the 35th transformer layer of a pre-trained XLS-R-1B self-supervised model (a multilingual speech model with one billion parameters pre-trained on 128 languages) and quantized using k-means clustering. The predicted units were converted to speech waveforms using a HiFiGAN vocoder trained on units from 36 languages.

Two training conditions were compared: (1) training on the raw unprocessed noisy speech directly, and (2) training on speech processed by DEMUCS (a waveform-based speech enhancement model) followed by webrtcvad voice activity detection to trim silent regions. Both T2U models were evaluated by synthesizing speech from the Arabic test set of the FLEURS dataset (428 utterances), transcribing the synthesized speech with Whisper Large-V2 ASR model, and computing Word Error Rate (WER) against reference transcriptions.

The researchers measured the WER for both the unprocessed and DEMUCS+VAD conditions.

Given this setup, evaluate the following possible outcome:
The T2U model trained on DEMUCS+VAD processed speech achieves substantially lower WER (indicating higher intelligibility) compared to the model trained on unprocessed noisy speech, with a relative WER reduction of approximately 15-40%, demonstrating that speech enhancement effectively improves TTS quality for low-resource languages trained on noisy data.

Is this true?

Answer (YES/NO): YES